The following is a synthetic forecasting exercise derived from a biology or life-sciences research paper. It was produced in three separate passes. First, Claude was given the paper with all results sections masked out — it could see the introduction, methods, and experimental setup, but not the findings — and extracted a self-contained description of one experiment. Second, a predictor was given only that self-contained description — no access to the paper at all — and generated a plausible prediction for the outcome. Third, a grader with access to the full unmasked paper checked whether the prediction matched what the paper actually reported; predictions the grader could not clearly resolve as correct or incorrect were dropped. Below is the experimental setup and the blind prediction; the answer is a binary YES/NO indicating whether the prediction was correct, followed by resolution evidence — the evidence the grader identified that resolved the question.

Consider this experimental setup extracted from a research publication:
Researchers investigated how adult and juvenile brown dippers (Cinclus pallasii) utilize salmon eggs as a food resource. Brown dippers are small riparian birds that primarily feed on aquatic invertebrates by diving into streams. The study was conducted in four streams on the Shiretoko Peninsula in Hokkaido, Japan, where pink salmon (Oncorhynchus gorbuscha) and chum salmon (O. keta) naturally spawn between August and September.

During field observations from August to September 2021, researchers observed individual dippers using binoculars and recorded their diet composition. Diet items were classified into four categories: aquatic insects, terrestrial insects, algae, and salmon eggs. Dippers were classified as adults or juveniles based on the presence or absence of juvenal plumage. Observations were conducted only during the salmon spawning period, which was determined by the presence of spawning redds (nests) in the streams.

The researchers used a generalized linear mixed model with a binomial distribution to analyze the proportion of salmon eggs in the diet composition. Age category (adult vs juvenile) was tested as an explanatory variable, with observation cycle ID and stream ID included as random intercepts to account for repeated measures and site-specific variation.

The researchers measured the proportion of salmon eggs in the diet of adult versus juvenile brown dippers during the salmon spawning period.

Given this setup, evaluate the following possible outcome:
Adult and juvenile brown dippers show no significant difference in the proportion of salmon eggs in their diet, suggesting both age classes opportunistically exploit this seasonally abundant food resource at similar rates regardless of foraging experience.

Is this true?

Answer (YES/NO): YES